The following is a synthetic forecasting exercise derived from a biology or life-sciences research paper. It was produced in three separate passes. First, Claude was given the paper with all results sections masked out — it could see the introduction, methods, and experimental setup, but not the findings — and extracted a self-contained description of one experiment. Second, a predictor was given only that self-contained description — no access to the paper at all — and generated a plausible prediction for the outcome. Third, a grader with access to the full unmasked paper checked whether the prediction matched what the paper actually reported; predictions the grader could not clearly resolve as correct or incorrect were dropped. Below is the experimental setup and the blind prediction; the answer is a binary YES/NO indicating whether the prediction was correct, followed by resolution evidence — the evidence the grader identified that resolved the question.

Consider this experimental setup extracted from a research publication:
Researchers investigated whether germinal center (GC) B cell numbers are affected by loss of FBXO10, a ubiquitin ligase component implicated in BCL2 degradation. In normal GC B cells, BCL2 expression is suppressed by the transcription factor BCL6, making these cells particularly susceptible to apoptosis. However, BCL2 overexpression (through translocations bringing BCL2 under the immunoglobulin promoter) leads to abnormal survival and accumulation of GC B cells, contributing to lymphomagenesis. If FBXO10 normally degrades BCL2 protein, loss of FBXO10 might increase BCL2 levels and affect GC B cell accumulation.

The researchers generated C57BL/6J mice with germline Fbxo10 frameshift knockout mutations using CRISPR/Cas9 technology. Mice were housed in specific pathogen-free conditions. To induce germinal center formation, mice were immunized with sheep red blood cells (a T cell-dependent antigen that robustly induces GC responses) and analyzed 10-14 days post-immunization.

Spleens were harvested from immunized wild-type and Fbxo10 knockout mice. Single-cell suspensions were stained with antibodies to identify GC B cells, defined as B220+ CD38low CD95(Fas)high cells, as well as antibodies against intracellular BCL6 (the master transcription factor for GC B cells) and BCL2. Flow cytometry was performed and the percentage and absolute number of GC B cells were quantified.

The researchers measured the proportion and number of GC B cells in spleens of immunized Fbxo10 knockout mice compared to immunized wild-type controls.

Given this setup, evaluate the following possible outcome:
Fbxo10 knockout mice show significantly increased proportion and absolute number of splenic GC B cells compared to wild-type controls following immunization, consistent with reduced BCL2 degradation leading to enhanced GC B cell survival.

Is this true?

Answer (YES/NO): NO